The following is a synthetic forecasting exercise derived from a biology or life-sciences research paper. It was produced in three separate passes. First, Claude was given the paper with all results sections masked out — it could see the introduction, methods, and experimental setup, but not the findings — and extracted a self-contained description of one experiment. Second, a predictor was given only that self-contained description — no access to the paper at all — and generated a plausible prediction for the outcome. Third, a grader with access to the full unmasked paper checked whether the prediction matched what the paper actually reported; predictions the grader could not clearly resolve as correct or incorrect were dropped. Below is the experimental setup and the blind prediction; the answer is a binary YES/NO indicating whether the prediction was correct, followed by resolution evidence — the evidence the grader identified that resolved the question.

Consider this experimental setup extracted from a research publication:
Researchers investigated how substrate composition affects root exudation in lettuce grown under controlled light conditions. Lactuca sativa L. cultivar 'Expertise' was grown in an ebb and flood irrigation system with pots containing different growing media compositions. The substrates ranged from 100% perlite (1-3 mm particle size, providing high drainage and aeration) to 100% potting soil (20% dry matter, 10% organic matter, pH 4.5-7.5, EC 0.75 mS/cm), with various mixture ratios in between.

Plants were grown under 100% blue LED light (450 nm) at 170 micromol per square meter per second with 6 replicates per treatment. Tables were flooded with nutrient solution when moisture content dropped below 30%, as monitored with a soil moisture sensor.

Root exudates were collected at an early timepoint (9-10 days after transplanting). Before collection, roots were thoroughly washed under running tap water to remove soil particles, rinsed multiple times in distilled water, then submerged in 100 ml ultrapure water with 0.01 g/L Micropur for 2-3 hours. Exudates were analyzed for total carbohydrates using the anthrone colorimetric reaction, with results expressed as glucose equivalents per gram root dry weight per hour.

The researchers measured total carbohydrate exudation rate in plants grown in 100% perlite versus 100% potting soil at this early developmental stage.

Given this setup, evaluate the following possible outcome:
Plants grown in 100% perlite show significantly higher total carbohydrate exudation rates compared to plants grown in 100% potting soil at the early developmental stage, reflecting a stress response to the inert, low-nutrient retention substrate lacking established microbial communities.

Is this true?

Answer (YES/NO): NO